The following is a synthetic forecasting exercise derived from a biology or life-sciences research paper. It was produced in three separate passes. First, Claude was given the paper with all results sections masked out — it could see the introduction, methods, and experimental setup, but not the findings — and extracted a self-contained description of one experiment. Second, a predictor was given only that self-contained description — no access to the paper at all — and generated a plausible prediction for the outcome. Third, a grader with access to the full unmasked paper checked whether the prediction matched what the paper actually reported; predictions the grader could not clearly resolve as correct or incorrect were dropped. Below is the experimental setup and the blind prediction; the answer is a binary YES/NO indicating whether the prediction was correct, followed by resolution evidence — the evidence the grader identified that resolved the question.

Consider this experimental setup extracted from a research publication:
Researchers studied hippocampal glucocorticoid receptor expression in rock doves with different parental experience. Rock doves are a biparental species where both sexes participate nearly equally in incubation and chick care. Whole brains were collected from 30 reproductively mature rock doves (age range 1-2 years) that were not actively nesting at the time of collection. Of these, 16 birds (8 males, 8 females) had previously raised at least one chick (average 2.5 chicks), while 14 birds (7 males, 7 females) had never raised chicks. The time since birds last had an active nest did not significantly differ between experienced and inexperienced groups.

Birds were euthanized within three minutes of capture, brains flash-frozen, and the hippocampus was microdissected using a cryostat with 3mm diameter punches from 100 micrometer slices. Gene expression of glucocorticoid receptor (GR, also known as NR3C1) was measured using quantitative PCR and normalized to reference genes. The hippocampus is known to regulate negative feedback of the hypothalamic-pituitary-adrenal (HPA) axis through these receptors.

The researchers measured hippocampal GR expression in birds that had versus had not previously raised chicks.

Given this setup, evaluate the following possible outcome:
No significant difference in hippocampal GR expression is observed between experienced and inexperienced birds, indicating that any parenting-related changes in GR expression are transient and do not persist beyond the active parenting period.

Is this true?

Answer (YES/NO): NO